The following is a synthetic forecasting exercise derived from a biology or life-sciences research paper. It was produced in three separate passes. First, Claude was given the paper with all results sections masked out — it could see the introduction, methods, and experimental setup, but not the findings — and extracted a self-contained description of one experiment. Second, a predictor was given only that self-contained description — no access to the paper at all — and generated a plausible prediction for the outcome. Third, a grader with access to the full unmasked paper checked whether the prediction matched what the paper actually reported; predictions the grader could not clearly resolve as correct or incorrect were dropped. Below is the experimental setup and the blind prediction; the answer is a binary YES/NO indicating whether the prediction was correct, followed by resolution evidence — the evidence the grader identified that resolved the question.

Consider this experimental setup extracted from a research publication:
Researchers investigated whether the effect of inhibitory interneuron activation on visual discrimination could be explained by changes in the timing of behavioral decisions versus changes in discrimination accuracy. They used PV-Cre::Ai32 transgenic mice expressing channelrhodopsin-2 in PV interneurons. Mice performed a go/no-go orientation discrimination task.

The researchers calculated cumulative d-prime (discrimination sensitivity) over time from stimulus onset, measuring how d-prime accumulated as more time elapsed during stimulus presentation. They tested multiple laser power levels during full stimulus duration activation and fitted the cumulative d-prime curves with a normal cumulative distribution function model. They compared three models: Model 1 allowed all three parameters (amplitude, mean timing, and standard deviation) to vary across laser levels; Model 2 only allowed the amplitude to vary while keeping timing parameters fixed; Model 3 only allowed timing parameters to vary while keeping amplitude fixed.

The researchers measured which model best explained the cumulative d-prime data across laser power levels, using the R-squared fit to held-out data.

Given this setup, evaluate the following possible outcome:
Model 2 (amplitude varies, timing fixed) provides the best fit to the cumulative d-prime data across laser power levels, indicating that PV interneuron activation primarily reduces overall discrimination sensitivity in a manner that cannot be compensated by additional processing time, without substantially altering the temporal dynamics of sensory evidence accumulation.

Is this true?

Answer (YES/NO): YES